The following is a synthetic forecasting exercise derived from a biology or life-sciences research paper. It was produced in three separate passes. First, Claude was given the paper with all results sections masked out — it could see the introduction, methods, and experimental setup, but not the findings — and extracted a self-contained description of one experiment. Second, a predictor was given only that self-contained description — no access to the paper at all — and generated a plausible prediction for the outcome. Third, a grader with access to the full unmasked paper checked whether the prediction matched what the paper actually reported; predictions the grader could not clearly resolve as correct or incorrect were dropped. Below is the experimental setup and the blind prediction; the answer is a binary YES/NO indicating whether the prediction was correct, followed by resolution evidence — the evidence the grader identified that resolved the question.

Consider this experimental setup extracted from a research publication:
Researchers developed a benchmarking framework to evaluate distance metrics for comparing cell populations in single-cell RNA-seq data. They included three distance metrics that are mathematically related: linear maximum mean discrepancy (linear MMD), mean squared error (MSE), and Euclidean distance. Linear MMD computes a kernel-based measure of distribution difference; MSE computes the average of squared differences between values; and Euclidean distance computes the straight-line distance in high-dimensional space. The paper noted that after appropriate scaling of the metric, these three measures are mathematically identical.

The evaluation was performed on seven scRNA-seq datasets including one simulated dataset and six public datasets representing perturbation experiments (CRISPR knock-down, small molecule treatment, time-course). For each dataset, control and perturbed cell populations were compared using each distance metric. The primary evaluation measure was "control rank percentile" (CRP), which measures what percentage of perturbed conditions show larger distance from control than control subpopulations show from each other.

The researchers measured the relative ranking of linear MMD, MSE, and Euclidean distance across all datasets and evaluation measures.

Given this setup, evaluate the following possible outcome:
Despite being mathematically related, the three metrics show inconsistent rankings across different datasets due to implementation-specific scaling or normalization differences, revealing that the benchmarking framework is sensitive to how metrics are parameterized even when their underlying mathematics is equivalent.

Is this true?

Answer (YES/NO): NO